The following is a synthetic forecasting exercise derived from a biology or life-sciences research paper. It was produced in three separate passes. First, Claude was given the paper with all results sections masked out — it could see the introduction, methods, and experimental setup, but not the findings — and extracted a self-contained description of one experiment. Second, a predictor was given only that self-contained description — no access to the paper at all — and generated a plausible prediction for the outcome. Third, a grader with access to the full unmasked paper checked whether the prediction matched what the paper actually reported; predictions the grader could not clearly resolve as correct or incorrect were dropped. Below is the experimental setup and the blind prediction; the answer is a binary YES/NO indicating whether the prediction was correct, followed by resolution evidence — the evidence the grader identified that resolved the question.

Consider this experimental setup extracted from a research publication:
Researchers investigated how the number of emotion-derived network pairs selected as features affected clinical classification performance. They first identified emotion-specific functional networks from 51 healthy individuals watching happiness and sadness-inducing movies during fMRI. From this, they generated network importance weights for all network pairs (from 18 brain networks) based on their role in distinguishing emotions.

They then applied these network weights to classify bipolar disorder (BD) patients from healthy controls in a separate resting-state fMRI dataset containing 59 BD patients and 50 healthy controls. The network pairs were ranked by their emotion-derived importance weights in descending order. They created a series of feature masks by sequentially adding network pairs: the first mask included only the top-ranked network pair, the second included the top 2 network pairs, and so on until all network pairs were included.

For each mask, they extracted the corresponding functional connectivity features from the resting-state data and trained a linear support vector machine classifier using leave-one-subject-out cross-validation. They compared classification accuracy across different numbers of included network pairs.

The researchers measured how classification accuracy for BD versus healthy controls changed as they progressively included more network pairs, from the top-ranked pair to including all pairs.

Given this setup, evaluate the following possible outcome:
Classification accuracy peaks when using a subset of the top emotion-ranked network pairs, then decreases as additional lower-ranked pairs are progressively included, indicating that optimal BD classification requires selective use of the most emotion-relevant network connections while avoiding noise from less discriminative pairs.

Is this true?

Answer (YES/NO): YES